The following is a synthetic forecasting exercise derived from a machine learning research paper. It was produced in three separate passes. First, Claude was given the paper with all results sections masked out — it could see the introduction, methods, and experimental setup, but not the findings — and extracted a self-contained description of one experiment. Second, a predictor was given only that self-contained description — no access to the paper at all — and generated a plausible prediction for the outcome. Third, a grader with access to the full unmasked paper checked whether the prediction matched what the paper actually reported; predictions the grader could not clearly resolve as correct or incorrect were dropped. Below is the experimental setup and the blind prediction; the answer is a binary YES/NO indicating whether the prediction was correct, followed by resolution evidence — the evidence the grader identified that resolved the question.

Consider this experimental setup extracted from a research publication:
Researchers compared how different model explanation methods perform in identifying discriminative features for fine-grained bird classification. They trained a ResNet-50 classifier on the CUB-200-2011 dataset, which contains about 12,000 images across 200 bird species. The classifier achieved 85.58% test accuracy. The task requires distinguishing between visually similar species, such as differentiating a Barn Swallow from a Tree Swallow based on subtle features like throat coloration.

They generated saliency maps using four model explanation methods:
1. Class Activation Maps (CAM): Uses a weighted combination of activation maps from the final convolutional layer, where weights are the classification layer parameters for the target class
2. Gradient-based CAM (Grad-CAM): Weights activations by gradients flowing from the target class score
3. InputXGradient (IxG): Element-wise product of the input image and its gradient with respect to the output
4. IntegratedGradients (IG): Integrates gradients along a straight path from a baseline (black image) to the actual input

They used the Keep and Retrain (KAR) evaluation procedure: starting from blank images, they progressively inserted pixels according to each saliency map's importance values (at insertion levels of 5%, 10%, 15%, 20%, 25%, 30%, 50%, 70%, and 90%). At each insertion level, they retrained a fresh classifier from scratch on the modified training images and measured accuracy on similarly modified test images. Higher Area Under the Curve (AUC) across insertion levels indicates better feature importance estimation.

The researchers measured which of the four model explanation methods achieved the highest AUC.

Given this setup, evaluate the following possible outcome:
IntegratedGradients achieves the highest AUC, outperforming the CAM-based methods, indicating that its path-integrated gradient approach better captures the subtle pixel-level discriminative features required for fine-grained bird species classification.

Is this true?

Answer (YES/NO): NO